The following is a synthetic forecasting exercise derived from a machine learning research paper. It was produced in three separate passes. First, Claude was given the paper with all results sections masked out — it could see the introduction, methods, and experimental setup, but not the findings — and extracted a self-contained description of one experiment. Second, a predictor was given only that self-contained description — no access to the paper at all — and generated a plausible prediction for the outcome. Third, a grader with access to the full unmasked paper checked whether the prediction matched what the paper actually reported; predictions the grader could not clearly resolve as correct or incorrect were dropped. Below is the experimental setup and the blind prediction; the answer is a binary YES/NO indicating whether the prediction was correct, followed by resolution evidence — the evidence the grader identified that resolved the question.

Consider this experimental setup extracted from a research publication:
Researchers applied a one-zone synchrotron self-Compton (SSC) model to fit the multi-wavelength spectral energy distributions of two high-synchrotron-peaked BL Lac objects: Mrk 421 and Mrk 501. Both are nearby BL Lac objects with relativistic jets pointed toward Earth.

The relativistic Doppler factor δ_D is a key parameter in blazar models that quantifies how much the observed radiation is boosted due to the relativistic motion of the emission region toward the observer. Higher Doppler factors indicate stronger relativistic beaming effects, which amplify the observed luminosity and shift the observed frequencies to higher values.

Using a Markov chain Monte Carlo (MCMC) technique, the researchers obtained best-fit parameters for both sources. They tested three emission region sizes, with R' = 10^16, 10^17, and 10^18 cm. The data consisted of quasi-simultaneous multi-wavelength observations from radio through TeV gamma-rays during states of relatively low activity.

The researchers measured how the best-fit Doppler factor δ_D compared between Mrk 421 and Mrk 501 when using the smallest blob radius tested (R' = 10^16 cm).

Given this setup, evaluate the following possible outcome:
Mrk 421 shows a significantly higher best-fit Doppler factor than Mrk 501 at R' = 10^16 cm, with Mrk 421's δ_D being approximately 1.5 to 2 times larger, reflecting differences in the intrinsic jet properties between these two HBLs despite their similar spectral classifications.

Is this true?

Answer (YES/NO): NO